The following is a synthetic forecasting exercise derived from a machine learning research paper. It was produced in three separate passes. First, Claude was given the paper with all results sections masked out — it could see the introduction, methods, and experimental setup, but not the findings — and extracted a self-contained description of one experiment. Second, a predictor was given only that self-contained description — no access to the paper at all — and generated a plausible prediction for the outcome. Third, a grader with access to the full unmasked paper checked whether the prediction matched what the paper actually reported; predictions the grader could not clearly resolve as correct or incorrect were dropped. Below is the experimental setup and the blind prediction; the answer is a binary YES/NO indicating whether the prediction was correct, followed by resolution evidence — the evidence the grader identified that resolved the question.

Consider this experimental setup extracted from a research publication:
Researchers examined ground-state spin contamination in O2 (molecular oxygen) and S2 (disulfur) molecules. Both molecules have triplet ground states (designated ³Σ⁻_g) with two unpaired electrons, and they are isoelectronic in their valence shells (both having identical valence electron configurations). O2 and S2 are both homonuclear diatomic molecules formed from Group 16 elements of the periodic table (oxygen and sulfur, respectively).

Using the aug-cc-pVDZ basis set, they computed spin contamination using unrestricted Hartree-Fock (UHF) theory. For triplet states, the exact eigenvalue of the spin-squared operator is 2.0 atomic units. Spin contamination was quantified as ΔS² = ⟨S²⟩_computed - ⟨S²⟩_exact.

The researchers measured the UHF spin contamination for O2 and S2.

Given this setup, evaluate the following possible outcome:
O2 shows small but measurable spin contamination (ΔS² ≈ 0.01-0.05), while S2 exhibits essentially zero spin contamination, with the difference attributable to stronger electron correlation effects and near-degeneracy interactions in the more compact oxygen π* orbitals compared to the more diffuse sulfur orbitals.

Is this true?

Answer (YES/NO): NO